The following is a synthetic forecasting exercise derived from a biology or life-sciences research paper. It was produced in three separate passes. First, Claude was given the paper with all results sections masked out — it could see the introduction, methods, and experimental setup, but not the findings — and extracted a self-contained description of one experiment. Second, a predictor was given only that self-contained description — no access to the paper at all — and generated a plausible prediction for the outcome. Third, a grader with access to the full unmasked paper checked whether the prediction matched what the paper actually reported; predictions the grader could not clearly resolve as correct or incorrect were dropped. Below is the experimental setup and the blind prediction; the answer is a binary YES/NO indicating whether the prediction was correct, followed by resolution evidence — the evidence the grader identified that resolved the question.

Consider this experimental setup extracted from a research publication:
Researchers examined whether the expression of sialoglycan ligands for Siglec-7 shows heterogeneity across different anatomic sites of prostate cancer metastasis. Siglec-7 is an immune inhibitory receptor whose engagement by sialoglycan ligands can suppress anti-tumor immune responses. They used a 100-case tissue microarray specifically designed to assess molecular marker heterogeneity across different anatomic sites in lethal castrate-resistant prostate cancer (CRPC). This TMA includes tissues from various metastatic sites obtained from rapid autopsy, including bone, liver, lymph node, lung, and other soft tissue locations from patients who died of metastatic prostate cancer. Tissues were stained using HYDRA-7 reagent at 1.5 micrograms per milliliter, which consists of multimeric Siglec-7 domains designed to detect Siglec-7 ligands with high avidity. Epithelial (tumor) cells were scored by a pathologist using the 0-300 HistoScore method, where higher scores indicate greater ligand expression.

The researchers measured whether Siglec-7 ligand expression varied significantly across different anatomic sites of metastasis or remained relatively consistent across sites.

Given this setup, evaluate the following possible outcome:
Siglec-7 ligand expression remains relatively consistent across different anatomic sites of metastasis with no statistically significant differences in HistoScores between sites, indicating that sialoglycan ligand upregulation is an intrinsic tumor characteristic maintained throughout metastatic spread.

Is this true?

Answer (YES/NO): NO